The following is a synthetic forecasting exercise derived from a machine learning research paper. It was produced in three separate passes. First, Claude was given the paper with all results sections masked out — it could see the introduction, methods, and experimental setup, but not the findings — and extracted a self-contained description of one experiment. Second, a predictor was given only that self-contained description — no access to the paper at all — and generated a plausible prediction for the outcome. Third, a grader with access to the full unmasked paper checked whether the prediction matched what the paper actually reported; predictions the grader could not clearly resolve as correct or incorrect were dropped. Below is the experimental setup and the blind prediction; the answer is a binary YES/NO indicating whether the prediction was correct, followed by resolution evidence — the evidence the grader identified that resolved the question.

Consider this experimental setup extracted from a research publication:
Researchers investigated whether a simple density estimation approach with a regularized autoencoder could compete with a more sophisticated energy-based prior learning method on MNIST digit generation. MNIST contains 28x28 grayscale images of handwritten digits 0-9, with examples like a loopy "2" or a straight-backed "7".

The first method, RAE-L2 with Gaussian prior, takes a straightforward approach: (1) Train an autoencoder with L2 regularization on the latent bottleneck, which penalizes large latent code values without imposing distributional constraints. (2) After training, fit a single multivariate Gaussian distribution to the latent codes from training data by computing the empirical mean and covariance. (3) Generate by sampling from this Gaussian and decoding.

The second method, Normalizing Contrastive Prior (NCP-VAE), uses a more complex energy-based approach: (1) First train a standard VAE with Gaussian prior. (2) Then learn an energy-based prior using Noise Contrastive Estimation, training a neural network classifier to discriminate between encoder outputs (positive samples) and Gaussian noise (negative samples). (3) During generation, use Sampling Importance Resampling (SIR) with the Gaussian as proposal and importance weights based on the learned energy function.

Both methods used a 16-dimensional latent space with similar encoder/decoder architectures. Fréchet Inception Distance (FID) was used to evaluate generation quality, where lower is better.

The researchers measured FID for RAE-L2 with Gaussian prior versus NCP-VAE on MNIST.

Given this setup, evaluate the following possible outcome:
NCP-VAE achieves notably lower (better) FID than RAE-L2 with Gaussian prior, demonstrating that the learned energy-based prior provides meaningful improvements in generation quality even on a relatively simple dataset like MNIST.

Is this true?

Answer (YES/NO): YES